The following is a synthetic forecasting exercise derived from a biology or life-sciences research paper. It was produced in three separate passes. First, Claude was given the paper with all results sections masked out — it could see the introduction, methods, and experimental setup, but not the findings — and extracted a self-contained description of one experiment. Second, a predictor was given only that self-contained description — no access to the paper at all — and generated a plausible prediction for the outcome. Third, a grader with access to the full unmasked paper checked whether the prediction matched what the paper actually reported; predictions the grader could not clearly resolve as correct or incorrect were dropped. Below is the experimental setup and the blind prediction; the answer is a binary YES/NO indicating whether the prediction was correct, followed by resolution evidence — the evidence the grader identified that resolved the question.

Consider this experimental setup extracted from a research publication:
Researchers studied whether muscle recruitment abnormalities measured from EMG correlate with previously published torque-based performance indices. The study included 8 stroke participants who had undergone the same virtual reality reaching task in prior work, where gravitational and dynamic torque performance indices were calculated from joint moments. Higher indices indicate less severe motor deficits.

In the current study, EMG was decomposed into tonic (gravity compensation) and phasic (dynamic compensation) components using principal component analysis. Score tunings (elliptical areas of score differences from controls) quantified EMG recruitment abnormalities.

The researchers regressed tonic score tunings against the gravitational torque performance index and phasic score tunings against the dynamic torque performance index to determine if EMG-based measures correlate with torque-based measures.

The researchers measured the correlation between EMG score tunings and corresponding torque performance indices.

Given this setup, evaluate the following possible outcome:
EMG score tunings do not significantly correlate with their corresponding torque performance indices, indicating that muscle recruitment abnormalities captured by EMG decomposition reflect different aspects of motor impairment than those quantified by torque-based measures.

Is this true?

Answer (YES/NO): NO